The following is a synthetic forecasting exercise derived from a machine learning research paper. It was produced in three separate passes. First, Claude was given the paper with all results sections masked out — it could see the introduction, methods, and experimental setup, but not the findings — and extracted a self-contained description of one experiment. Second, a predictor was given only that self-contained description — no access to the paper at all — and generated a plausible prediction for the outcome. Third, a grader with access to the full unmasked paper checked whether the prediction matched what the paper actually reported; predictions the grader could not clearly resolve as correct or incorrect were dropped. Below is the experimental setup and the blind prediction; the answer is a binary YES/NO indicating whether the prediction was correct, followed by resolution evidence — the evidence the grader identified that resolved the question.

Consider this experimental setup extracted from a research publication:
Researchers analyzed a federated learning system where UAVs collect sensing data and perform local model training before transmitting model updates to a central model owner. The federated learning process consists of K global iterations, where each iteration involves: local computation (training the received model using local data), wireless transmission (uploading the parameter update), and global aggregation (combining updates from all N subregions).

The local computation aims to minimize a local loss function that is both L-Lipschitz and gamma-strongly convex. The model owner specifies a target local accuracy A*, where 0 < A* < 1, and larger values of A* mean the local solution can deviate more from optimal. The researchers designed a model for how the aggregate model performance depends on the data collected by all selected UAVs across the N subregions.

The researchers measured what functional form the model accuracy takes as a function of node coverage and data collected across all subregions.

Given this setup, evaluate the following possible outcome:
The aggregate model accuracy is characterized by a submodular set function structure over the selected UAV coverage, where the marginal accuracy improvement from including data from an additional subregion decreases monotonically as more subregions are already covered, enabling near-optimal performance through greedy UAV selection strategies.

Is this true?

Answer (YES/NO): NO